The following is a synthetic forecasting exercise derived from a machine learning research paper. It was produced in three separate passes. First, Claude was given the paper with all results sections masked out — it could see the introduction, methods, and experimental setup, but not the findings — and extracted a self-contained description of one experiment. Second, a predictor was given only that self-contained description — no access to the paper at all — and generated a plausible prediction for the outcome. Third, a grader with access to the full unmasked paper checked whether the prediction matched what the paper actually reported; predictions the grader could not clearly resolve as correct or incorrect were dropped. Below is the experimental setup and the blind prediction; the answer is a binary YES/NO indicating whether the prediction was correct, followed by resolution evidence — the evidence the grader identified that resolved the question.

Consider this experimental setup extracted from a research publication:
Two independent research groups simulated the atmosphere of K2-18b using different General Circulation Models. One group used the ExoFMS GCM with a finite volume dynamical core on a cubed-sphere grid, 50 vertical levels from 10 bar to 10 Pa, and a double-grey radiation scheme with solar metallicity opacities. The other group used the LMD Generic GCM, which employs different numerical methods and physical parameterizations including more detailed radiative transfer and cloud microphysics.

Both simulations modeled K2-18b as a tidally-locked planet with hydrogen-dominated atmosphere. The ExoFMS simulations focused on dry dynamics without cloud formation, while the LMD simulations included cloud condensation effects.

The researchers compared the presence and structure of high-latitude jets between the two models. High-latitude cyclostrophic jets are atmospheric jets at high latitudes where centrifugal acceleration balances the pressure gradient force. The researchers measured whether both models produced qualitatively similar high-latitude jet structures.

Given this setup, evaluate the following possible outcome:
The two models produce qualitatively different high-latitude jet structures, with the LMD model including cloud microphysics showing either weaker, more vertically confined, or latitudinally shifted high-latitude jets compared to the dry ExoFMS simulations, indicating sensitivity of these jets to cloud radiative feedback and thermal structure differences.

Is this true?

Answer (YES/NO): NO